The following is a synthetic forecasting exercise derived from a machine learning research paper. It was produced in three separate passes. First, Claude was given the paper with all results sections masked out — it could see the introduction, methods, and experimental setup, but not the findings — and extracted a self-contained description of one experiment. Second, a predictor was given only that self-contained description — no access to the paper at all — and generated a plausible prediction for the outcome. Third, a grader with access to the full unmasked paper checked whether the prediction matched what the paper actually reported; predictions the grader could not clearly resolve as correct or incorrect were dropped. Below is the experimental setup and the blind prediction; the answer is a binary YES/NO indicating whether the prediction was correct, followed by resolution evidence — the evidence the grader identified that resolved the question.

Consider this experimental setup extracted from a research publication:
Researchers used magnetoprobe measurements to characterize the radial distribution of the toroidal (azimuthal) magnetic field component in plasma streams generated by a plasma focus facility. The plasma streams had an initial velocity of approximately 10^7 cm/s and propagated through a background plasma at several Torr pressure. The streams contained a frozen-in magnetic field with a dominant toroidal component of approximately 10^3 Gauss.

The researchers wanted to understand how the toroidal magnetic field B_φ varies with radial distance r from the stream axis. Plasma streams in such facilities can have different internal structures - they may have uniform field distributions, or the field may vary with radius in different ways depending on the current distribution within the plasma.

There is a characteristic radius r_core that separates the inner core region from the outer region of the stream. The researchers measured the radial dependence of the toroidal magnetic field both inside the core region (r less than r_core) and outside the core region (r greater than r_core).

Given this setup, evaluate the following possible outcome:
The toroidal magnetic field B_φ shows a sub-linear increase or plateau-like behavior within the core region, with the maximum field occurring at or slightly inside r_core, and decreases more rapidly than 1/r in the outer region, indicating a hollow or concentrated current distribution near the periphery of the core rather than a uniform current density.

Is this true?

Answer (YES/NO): NO